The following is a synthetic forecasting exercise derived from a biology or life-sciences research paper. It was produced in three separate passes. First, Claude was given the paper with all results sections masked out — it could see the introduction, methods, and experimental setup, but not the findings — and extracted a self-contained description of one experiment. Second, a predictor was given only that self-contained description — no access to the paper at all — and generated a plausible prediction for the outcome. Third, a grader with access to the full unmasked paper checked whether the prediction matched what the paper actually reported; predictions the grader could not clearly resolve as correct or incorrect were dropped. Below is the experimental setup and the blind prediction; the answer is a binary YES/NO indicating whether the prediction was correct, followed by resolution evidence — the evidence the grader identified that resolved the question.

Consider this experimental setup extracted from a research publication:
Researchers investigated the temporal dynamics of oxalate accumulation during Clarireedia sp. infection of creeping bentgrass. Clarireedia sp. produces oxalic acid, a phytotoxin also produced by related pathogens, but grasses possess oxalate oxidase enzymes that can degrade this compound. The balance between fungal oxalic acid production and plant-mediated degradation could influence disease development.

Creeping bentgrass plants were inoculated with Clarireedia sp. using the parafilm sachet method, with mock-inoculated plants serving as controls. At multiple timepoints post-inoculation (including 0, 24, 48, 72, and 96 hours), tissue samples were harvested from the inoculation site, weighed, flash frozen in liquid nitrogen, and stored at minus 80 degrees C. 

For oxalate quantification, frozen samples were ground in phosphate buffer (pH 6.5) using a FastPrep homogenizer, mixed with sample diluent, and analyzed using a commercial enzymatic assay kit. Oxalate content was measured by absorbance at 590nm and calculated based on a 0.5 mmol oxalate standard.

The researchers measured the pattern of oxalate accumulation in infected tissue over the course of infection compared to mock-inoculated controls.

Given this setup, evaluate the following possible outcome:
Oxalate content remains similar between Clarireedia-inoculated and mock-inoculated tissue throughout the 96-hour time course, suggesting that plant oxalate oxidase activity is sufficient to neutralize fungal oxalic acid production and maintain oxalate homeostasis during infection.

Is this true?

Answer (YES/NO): NO